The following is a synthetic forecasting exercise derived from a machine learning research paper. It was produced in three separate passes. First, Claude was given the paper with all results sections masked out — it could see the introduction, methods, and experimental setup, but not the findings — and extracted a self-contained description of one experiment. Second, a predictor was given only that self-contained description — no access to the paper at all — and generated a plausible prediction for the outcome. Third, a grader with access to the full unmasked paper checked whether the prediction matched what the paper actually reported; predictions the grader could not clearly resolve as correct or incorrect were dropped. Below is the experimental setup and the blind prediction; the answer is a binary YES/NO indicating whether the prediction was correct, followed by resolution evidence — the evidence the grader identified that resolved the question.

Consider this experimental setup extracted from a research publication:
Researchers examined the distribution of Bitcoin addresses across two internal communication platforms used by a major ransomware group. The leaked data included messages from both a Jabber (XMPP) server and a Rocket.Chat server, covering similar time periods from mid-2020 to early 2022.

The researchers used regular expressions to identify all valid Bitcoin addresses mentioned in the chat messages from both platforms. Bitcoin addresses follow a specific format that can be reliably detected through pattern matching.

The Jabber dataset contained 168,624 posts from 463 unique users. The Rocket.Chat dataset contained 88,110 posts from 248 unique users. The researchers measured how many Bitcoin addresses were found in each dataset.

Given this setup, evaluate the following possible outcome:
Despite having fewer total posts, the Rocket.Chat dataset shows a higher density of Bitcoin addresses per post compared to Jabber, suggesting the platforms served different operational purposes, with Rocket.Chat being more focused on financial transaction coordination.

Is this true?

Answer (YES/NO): NO